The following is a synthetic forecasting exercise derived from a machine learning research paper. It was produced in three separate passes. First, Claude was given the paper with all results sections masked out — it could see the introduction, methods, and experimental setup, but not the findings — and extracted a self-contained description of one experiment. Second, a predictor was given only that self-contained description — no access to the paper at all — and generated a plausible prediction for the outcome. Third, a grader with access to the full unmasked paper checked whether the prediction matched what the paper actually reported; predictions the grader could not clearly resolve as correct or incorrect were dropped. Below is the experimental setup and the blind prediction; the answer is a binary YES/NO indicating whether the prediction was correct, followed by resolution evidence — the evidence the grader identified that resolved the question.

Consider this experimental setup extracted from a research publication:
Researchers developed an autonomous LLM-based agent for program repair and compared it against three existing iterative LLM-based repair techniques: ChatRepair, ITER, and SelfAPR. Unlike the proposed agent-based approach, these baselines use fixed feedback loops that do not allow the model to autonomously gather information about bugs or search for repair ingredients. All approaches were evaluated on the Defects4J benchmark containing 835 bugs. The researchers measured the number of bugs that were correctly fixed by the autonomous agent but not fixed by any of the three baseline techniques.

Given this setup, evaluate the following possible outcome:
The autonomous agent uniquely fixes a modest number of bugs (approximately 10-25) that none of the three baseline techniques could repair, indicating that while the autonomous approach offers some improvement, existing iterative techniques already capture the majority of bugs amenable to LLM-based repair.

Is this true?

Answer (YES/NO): NO